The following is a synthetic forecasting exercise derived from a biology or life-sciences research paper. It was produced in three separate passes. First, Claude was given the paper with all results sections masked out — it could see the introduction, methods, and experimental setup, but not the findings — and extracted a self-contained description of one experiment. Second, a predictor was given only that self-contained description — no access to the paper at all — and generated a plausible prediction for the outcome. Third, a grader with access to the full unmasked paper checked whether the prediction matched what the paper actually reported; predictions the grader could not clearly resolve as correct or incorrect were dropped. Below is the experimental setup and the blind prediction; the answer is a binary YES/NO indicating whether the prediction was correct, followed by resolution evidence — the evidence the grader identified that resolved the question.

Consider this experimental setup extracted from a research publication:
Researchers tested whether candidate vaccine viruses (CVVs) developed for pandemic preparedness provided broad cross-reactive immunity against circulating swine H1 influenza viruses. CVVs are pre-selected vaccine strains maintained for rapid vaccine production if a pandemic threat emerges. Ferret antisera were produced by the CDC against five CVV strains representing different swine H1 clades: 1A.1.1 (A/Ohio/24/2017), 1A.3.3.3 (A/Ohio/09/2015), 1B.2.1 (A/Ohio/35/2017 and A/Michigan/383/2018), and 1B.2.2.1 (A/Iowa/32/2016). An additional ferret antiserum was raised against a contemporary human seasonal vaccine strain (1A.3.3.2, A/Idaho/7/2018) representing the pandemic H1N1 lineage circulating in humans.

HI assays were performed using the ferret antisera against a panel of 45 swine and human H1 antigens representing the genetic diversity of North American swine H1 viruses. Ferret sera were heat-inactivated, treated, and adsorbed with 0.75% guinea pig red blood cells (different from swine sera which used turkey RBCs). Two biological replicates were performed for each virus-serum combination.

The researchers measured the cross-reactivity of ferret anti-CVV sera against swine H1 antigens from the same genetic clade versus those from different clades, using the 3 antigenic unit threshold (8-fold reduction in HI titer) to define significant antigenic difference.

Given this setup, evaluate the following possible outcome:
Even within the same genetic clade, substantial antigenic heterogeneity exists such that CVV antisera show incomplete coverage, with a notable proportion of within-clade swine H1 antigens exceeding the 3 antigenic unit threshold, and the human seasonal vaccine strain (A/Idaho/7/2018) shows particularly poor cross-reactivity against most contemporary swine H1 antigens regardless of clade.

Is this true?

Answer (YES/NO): NO